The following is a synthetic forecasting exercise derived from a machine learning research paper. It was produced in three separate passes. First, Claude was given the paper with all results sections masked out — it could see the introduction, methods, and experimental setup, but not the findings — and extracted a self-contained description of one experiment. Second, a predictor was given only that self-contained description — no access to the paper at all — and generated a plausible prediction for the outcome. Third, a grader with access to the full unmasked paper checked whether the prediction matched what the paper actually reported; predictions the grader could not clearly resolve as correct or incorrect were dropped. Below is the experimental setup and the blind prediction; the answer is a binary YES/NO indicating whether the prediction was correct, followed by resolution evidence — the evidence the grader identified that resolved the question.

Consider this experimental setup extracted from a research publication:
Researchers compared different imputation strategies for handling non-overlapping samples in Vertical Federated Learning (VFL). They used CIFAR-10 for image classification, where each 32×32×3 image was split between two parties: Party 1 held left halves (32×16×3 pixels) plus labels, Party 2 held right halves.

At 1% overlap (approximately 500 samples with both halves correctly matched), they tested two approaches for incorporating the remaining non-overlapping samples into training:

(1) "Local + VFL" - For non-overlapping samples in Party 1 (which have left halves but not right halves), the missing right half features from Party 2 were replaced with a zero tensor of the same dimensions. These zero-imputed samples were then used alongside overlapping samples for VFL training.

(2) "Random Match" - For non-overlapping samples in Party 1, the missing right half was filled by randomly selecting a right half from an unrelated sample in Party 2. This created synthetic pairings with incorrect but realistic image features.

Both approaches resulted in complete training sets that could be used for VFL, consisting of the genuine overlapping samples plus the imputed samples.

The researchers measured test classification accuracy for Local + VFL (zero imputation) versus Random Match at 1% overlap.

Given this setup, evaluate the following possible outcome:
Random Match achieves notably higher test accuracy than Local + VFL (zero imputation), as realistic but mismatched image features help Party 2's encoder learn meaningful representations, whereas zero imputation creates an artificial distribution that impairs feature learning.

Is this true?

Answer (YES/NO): NO